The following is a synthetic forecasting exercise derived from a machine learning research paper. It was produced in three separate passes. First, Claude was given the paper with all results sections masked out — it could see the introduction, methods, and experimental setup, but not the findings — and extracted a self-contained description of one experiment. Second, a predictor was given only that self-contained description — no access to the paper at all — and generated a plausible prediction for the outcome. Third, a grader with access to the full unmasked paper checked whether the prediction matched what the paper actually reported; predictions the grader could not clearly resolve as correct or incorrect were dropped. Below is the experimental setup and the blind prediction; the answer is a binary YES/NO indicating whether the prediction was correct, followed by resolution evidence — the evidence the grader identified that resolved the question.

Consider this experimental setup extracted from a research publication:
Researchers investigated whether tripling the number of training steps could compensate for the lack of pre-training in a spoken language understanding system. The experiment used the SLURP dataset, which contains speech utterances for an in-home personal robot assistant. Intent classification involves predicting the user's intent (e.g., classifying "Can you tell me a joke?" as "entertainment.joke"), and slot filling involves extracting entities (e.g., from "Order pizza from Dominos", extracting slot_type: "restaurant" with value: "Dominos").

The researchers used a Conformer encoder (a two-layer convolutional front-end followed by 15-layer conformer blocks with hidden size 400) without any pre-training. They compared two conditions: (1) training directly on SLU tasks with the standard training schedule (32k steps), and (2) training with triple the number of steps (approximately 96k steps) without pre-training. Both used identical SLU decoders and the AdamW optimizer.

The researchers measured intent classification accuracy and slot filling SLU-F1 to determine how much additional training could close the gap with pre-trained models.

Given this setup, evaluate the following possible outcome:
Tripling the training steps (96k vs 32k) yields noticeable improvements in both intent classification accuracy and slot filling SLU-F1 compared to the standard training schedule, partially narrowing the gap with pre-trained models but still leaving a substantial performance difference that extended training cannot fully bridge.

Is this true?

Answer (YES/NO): YES